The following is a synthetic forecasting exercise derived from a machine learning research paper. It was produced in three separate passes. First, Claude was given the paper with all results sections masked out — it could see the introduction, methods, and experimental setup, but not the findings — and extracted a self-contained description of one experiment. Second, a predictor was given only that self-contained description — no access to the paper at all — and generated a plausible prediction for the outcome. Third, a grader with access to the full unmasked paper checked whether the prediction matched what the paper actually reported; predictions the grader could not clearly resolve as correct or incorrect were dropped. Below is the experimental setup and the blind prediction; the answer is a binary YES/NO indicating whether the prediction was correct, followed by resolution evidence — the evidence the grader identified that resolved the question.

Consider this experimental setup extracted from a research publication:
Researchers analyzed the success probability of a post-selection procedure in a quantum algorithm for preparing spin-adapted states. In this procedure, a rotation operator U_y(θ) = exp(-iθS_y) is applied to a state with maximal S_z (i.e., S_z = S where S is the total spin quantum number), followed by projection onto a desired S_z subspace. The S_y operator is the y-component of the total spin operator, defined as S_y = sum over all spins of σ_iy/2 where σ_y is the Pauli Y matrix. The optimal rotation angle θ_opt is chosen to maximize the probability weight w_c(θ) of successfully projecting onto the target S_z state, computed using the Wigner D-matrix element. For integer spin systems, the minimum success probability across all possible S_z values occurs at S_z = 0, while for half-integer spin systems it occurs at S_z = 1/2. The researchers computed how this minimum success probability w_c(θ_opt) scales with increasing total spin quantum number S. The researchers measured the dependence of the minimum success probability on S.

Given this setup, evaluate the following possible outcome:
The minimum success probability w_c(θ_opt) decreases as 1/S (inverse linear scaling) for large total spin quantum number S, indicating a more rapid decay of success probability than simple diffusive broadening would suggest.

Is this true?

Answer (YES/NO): NO